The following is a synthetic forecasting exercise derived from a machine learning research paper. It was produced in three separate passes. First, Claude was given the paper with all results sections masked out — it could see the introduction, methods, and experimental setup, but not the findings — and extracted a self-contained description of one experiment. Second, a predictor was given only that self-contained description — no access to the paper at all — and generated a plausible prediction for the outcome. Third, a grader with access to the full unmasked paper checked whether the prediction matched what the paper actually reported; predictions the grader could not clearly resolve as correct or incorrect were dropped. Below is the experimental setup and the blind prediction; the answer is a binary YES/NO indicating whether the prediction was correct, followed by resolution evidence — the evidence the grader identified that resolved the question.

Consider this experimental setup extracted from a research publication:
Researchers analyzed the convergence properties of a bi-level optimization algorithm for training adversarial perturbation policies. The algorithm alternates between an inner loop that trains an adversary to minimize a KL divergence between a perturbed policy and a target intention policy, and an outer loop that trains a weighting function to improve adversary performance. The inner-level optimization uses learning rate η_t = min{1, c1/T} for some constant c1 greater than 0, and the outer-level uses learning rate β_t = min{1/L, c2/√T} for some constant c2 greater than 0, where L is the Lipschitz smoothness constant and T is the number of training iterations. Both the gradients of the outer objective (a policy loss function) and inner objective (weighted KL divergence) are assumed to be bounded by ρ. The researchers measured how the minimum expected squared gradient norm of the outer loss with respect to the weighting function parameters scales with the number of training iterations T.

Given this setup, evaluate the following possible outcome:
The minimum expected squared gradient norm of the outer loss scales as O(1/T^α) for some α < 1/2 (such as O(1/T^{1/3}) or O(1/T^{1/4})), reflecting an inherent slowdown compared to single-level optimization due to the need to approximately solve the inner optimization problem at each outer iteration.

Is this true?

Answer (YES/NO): NO